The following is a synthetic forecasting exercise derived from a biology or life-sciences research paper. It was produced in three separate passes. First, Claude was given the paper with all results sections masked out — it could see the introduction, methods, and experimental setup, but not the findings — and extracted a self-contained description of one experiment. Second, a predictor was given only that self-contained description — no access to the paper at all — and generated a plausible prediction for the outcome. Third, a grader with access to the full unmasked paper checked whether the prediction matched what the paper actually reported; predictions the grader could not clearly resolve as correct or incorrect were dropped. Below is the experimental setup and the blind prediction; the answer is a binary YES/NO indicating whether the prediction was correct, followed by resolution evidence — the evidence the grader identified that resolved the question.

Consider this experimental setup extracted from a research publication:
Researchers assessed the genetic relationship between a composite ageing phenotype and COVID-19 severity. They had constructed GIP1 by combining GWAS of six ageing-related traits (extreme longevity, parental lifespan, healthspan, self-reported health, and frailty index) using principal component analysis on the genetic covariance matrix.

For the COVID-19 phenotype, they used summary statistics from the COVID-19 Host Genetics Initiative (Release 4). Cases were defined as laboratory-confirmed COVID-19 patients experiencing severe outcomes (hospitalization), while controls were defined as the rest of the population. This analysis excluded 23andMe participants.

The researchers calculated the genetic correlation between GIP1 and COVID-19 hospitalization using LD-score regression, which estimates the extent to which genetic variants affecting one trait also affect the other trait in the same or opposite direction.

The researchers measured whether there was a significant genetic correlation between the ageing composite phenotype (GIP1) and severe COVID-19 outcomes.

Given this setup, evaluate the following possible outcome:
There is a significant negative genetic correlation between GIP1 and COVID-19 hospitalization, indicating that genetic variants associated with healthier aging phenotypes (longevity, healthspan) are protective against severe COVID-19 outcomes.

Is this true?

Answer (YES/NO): YES